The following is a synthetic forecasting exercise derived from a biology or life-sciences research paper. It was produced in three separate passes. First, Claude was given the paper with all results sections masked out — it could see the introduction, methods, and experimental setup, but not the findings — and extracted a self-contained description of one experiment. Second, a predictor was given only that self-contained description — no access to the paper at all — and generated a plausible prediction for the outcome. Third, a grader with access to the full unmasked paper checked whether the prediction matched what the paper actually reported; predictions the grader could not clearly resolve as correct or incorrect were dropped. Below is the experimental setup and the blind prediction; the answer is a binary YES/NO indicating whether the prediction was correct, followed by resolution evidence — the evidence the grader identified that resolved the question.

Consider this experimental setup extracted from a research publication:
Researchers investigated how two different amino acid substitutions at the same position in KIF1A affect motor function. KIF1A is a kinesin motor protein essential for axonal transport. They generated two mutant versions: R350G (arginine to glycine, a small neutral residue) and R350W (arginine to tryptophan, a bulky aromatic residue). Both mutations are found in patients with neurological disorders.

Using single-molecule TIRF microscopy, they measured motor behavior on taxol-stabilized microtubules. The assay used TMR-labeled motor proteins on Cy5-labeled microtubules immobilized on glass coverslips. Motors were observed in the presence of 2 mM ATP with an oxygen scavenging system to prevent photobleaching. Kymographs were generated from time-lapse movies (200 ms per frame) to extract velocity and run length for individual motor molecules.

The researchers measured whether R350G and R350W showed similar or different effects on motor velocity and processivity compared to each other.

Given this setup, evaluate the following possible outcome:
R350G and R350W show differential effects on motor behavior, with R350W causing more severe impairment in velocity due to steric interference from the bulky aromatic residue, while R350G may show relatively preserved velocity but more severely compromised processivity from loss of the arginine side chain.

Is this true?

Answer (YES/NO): NO